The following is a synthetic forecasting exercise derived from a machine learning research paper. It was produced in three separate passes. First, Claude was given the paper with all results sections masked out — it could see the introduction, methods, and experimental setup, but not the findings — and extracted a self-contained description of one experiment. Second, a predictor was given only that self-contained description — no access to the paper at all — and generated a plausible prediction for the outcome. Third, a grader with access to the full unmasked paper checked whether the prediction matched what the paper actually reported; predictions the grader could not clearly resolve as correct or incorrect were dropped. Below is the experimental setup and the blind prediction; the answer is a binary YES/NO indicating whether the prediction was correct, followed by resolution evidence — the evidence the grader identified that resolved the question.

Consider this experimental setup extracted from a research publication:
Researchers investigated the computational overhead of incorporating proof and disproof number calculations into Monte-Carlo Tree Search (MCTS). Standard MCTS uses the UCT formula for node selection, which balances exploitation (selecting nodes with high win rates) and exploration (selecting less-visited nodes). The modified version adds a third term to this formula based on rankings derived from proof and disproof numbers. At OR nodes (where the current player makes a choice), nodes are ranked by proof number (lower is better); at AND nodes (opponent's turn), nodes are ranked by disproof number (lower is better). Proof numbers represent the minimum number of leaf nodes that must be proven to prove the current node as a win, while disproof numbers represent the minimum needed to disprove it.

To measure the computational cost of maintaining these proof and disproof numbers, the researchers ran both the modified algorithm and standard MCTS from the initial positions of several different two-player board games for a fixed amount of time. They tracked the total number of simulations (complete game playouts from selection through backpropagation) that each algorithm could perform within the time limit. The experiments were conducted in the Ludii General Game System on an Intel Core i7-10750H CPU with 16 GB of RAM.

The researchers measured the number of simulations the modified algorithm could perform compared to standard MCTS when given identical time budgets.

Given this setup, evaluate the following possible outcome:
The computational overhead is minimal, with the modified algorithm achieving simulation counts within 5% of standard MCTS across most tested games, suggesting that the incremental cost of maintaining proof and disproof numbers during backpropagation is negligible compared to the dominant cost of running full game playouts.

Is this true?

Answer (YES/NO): NO